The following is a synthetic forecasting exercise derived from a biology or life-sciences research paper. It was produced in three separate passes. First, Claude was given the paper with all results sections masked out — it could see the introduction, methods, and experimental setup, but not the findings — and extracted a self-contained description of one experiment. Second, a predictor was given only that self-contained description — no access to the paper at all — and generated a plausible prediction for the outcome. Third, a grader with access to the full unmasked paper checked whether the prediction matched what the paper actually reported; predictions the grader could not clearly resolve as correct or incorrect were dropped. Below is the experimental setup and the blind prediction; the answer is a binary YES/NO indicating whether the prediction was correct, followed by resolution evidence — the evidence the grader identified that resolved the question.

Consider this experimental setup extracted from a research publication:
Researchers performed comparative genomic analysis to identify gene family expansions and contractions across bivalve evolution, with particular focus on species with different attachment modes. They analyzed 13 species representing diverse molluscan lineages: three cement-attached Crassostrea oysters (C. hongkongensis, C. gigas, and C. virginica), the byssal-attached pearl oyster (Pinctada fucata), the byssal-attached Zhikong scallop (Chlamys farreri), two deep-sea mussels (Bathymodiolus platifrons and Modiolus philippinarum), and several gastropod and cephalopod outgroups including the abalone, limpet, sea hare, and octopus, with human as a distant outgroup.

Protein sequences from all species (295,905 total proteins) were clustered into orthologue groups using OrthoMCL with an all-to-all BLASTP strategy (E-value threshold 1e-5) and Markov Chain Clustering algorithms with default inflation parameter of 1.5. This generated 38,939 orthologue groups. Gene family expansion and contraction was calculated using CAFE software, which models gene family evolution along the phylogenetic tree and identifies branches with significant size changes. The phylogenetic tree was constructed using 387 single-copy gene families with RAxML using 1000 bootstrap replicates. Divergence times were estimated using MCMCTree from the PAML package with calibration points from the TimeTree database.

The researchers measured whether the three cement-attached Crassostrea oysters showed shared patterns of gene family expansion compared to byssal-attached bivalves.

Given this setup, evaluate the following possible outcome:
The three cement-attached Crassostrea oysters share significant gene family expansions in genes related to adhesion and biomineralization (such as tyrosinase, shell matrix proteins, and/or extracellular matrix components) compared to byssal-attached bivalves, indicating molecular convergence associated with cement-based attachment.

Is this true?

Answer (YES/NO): YES